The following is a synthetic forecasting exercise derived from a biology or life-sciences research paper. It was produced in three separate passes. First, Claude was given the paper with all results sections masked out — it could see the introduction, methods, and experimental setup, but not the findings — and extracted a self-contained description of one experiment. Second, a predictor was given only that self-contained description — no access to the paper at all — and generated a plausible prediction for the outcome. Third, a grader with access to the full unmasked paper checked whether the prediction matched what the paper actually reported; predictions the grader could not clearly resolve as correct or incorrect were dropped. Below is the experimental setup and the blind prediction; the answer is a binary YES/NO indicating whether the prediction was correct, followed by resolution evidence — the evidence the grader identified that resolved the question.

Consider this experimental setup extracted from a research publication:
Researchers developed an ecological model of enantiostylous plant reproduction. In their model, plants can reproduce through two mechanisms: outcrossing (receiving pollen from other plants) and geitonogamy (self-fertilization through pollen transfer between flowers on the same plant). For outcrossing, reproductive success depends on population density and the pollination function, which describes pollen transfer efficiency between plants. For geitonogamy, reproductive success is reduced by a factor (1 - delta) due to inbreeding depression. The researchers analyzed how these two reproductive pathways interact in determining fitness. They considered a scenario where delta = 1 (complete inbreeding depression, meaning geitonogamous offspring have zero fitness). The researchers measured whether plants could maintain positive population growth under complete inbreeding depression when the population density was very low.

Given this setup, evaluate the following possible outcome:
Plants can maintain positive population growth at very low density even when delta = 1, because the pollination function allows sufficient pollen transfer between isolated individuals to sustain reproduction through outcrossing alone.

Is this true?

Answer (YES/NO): NO